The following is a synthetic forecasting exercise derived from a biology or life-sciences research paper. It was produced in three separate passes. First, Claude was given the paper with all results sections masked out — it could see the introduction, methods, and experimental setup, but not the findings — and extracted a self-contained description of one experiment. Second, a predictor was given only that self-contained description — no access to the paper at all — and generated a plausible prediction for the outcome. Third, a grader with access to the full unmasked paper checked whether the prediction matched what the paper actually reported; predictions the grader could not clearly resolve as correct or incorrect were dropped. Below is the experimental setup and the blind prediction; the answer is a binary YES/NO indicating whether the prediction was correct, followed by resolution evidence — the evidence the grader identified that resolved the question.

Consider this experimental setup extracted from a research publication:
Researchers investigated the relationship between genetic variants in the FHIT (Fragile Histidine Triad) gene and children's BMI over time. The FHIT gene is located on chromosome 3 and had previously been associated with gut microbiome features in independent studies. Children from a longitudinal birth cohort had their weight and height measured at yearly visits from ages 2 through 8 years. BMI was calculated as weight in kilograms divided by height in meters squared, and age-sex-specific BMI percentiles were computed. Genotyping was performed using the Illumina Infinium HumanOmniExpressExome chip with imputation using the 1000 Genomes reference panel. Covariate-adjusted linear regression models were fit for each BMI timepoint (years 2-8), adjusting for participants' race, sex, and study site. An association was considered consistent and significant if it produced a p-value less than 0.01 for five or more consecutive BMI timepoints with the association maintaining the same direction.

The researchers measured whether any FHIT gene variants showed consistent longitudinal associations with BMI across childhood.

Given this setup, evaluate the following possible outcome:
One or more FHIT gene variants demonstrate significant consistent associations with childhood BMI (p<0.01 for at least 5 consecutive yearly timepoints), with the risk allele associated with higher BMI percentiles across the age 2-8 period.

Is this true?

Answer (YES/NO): YES